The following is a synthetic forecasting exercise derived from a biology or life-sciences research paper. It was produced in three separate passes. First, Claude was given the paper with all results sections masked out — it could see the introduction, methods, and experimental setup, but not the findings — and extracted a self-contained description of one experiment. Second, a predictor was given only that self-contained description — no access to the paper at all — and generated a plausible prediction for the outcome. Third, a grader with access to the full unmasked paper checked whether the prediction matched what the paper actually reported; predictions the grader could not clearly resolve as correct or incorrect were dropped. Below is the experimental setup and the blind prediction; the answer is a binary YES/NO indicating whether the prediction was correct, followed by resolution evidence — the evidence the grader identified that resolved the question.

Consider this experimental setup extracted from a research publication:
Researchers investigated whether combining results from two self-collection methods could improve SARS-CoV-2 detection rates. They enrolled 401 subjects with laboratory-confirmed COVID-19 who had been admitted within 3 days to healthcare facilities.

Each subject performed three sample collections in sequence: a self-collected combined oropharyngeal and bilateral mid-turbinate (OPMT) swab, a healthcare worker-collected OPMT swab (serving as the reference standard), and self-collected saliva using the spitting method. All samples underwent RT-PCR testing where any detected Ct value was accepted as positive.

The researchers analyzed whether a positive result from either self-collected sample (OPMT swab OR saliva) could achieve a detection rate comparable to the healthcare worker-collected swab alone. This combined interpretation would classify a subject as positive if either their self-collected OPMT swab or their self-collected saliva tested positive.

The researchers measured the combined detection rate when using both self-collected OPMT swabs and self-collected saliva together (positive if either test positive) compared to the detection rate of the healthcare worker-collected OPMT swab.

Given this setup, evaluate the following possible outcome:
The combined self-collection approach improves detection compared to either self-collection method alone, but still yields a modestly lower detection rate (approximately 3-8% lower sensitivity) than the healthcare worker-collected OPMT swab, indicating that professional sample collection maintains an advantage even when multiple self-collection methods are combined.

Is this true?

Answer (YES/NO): NO